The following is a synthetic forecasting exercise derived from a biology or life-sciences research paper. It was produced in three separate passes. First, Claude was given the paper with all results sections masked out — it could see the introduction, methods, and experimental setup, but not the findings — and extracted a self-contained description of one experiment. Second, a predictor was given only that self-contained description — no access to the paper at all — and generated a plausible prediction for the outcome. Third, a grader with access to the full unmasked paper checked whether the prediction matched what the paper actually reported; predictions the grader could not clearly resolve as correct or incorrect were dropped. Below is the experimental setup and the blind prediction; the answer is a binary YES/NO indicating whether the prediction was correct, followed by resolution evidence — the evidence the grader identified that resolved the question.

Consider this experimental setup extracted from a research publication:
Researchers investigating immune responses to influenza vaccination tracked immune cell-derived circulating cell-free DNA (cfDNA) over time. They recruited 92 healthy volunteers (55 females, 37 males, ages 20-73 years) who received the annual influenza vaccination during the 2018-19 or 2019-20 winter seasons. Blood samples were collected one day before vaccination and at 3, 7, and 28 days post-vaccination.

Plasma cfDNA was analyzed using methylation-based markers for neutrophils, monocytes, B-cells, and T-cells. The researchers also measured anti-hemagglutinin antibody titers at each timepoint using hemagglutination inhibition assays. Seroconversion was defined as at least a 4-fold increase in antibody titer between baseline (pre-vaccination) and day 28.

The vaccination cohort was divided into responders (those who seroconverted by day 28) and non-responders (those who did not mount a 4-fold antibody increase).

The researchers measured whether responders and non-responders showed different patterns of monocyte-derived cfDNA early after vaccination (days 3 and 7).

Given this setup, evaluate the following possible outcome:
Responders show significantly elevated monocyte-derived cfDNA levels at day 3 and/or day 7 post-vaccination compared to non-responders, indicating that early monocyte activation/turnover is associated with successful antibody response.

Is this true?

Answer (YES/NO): NO